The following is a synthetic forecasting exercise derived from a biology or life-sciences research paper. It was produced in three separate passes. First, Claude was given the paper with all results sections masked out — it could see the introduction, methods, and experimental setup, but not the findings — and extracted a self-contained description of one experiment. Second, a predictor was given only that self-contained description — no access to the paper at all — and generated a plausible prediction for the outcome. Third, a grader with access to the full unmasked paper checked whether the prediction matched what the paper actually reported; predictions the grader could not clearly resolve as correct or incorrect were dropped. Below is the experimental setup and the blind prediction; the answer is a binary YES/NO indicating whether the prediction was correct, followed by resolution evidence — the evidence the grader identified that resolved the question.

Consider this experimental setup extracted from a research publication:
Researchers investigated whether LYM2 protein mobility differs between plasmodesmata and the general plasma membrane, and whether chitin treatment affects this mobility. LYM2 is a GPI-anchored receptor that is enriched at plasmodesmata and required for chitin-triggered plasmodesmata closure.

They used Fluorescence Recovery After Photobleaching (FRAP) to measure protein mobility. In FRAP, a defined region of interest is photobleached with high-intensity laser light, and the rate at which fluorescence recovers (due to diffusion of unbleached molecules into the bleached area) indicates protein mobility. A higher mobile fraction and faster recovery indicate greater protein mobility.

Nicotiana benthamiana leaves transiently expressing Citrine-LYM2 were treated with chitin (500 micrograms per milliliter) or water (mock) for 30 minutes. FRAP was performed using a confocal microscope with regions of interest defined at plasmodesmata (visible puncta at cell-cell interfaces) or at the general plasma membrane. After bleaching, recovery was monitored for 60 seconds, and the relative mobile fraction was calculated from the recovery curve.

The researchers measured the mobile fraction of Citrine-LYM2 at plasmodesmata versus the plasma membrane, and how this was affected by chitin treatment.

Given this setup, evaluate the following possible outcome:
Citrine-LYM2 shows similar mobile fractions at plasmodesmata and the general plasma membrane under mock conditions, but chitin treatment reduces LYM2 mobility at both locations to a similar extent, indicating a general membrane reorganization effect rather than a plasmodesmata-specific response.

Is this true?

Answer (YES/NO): NO